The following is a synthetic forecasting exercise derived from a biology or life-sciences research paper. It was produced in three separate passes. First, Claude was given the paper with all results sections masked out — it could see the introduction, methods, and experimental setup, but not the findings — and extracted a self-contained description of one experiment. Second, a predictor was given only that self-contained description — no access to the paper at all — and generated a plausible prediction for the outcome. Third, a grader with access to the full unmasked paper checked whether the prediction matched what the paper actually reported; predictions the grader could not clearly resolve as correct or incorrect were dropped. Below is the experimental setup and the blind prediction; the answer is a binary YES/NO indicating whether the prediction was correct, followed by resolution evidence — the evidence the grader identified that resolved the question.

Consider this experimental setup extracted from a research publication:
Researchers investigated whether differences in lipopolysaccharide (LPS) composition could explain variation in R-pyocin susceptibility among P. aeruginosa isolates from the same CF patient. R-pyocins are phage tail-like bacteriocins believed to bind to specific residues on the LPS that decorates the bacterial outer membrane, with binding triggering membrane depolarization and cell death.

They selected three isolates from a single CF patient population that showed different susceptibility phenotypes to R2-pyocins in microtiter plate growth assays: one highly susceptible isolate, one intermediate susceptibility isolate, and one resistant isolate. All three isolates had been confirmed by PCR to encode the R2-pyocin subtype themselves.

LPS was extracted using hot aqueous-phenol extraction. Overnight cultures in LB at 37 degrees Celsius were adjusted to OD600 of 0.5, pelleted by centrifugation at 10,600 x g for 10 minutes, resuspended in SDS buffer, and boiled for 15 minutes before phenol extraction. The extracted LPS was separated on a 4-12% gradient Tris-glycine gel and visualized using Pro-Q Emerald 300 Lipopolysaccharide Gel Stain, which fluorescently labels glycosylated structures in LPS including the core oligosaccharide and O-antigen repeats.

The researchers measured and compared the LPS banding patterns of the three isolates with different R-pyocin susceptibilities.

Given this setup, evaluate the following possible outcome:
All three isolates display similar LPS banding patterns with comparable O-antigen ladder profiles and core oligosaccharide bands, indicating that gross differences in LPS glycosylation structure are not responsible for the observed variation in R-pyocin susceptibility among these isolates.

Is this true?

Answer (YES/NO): NO